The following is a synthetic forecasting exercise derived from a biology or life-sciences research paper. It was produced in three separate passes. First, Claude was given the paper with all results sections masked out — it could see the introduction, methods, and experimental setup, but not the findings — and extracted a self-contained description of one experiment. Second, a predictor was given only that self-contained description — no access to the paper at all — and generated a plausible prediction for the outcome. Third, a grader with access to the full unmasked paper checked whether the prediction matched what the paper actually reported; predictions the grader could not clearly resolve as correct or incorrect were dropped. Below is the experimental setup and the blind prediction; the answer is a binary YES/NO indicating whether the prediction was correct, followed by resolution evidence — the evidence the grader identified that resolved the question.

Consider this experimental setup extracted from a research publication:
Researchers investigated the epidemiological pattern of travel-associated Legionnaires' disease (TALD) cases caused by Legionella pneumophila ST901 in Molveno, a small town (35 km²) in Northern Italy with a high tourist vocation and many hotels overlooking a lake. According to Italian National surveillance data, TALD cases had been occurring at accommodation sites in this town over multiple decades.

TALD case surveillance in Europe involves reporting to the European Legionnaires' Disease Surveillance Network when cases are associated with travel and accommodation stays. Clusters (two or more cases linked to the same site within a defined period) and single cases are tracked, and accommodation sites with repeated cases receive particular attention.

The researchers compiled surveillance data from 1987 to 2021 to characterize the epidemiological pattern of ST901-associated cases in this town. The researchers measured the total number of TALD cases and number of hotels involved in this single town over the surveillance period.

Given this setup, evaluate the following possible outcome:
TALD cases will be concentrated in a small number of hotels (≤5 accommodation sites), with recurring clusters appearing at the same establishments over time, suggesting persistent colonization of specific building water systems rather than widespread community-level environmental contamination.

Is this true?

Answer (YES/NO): NO